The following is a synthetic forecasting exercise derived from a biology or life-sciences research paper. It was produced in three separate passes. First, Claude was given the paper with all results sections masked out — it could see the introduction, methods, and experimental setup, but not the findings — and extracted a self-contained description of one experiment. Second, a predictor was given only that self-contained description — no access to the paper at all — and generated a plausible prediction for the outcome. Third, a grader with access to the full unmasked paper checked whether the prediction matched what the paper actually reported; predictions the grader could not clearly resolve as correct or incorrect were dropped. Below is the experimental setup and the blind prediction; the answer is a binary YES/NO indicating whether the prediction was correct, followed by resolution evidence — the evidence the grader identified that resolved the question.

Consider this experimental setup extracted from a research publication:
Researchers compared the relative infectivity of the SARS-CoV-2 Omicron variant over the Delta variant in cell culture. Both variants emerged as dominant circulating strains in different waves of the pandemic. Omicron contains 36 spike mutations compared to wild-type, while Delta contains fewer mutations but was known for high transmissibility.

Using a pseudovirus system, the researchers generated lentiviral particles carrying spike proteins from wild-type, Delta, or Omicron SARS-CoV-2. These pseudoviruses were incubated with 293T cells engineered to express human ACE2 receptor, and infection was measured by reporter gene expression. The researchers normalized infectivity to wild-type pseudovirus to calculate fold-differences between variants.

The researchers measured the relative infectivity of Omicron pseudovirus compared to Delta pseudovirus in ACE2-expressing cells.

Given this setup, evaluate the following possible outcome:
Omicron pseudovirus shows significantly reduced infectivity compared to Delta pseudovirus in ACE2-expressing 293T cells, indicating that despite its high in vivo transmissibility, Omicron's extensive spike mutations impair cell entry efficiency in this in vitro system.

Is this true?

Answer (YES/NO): NO